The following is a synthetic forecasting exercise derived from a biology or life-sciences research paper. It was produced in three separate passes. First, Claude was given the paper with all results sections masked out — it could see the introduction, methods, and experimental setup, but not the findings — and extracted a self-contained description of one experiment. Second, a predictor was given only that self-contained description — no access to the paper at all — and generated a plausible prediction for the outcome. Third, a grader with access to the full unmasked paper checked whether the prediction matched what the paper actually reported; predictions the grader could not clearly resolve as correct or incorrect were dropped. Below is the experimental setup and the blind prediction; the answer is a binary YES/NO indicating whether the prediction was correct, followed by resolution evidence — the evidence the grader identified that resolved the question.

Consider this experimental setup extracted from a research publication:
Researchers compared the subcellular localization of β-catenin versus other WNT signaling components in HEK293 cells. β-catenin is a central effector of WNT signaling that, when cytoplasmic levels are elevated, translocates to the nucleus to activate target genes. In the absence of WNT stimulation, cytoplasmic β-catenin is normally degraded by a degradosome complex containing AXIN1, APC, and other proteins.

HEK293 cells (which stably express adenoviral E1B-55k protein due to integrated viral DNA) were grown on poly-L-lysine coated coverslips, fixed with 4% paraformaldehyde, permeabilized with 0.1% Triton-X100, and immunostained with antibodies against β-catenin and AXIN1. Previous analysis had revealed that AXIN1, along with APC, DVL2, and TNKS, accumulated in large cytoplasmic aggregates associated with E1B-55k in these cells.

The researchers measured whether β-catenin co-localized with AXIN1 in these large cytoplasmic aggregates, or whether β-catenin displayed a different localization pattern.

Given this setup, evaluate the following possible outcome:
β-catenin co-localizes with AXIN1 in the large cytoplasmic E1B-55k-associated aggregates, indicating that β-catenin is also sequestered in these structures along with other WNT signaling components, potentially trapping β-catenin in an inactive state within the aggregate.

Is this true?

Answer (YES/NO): NO